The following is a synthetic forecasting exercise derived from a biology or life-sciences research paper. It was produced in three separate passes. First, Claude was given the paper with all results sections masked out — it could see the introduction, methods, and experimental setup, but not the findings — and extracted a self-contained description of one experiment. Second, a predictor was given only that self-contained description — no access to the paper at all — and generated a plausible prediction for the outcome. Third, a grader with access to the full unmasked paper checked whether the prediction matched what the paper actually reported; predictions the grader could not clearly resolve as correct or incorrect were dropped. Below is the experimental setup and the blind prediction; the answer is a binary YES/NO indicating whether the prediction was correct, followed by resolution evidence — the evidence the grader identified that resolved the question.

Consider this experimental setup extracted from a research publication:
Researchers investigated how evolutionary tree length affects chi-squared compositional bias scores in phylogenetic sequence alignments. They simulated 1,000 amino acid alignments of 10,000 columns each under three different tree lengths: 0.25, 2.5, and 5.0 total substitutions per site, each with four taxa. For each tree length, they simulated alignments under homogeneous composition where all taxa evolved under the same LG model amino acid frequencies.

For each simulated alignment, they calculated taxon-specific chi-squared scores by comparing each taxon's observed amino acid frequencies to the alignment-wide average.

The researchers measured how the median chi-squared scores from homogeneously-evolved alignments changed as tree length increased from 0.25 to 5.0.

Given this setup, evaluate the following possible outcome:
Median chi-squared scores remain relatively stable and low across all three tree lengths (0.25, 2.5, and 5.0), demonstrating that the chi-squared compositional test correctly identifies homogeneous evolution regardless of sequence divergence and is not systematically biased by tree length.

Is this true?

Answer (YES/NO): NO